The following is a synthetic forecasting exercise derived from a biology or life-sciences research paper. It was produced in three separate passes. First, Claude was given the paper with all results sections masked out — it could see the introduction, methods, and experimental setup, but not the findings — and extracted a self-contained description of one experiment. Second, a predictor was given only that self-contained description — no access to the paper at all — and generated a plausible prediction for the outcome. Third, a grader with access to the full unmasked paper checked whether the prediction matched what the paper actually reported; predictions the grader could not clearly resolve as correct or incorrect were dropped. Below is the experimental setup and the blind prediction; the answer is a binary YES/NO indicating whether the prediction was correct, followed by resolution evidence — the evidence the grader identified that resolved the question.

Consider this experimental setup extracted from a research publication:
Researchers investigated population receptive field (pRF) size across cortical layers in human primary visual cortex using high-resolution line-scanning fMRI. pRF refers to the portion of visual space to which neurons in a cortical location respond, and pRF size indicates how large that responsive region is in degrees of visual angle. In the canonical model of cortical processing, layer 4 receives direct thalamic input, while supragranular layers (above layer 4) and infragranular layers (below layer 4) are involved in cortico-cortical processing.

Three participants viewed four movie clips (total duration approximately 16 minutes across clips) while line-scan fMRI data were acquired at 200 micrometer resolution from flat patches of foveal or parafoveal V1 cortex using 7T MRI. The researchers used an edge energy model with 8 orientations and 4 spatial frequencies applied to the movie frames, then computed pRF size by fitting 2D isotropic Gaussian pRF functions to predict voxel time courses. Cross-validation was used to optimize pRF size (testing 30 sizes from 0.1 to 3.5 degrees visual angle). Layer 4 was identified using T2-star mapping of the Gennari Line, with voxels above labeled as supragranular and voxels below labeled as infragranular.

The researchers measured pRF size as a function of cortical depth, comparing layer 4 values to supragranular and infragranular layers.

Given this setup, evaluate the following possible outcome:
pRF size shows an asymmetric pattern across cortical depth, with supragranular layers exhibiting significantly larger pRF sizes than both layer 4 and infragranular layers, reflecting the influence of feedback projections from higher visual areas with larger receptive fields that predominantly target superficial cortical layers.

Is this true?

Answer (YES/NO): NO